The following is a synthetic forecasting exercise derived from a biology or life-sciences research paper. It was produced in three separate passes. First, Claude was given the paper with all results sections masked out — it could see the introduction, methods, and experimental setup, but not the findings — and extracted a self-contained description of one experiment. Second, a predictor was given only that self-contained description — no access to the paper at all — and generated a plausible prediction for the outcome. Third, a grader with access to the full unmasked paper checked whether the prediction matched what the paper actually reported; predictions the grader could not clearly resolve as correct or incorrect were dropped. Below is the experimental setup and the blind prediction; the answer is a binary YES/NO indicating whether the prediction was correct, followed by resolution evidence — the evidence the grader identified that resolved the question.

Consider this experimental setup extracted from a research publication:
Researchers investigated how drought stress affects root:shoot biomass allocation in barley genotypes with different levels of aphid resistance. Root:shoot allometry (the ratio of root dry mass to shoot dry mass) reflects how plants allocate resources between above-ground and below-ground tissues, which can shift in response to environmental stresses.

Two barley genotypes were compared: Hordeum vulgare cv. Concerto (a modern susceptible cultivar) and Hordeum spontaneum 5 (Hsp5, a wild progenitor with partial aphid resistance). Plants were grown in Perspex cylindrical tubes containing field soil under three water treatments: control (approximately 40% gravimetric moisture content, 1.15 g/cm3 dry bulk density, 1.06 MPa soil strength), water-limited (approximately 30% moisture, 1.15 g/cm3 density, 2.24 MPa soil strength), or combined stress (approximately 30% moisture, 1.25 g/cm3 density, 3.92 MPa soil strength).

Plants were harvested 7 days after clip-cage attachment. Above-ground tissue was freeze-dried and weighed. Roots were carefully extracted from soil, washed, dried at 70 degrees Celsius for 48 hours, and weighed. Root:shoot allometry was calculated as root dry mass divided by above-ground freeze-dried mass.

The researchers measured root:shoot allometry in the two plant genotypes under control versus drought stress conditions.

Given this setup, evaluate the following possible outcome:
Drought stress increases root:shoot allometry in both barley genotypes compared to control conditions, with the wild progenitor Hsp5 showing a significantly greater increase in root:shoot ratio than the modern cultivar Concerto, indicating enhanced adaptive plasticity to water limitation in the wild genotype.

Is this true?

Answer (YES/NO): NO